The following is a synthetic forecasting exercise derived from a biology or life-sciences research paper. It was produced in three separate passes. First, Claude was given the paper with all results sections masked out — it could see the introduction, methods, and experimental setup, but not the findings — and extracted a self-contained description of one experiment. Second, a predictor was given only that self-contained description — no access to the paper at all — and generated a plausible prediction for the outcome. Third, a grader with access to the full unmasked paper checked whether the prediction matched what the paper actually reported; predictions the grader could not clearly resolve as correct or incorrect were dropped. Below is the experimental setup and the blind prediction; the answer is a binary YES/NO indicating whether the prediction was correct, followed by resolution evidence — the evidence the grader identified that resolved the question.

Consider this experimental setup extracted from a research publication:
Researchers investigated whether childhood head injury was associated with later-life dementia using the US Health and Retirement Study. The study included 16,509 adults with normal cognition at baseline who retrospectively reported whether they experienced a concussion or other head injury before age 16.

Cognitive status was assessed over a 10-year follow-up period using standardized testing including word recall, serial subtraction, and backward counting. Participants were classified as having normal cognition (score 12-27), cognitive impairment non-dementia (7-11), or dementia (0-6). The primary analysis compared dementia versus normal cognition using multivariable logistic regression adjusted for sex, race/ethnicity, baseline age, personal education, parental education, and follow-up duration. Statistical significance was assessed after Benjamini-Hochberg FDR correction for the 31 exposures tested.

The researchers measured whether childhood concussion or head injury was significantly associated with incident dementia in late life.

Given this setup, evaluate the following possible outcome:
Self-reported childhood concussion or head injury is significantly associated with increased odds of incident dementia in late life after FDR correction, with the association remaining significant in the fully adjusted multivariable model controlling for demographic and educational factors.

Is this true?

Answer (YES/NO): NO